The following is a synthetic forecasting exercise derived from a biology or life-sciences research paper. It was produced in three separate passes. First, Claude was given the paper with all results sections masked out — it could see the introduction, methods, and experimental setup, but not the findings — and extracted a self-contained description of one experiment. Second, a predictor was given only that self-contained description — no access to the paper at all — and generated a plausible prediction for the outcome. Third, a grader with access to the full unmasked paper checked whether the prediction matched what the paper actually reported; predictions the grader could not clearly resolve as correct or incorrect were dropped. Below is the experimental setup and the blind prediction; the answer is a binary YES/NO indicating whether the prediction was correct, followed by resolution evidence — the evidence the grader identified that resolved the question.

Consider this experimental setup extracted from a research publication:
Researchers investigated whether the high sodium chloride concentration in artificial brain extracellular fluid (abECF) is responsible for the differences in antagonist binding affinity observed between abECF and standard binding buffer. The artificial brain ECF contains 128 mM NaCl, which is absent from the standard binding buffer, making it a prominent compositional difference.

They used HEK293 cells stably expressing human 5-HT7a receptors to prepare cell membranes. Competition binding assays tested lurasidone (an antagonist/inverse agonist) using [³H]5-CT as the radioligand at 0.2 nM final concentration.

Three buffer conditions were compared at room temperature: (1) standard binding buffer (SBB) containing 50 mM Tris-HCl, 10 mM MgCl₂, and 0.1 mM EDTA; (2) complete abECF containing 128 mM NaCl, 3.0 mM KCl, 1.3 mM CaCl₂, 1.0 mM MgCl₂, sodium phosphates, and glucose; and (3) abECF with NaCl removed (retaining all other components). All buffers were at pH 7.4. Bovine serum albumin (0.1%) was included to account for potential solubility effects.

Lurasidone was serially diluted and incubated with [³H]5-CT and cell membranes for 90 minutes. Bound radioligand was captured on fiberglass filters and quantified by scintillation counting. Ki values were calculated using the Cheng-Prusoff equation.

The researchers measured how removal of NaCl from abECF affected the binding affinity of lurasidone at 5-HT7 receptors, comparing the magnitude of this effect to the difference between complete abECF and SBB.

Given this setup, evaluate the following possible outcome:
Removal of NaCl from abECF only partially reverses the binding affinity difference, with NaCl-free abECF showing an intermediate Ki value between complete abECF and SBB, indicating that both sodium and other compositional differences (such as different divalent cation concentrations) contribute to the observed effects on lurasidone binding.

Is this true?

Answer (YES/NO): NO